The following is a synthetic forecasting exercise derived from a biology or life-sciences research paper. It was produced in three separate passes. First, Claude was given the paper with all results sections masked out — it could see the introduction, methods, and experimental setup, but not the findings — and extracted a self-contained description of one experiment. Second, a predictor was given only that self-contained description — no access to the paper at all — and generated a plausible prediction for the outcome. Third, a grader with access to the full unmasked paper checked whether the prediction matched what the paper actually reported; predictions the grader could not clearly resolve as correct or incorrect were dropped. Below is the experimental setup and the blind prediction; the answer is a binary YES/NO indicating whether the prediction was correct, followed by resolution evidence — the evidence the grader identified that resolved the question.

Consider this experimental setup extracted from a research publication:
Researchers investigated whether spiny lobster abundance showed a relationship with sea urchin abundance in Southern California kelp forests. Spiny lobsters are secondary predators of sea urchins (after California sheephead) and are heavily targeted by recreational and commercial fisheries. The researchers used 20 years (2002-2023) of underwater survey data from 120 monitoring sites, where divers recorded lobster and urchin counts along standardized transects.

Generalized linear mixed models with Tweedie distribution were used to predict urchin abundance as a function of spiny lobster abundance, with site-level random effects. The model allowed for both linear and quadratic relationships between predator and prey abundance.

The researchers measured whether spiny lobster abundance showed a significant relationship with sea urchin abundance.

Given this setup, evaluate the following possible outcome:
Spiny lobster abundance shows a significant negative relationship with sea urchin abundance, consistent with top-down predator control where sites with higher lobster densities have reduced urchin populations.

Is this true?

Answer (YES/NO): NO